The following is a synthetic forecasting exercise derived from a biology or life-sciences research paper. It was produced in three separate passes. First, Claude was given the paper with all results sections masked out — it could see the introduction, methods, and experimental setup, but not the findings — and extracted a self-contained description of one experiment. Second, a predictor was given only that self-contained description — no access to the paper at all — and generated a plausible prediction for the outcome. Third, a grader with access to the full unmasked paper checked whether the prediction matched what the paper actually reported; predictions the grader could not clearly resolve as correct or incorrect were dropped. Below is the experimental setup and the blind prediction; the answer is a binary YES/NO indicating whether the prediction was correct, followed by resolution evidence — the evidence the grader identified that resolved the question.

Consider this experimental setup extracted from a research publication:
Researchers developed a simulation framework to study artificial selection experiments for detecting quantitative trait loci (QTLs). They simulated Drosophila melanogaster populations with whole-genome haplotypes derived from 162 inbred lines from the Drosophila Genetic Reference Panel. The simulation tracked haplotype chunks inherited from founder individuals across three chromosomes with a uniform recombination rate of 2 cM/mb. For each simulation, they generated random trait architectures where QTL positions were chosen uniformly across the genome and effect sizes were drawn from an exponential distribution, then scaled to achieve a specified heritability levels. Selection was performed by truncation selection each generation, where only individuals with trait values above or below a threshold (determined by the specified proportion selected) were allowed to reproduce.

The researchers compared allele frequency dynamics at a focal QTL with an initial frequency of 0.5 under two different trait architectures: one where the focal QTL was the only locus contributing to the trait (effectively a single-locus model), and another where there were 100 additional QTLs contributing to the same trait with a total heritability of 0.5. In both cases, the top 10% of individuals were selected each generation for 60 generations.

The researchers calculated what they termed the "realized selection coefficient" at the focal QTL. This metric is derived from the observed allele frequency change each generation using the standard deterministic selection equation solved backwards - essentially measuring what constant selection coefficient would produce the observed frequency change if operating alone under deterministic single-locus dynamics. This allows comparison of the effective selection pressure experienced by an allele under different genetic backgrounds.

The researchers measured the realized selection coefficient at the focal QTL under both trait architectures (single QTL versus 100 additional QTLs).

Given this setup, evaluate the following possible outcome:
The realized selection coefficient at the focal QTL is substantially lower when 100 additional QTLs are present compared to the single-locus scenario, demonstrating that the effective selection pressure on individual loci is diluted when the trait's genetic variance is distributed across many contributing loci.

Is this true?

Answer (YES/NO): NO